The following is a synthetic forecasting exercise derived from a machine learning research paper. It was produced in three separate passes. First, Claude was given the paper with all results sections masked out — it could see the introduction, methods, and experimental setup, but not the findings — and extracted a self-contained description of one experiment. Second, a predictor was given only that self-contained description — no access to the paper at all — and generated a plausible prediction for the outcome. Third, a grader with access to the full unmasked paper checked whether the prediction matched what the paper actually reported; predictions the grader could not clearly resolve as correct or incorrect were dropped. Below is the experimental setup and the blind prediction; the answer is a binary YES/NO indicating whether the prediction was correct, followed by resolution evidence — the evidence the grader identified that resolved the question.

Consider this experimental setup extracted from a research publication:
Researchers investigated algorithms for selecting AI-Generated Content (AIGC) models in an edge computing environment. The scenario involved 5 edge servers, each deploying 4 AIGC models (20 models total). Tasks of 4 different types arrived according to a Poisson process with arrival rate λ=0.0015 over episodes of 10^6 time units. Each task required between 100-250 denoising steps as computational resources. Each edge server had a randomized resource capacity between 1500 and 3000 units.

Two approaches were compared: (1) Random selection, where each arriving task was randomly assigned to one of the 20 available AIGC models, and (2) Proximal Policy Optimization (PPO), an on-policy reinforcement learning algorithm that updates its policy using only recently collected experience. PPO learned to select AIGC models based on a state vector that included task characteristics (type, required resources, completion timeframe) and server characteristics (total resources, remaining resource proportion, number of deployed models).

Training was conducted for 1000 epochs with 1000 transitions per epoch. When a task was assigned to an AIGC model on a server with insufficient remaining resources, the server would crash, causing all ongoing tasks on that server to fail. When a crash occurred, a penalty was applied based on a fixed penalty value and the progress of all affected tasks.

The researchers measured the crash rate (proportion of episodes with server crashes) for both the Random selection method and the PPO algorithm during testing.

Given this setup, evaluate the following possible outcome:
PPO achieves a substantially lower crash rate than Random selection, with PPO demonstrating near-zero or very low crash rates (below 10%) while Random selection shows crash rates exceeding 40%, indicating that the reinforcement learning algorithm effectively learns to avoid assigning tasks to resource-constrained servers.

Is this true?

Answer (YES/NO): NO